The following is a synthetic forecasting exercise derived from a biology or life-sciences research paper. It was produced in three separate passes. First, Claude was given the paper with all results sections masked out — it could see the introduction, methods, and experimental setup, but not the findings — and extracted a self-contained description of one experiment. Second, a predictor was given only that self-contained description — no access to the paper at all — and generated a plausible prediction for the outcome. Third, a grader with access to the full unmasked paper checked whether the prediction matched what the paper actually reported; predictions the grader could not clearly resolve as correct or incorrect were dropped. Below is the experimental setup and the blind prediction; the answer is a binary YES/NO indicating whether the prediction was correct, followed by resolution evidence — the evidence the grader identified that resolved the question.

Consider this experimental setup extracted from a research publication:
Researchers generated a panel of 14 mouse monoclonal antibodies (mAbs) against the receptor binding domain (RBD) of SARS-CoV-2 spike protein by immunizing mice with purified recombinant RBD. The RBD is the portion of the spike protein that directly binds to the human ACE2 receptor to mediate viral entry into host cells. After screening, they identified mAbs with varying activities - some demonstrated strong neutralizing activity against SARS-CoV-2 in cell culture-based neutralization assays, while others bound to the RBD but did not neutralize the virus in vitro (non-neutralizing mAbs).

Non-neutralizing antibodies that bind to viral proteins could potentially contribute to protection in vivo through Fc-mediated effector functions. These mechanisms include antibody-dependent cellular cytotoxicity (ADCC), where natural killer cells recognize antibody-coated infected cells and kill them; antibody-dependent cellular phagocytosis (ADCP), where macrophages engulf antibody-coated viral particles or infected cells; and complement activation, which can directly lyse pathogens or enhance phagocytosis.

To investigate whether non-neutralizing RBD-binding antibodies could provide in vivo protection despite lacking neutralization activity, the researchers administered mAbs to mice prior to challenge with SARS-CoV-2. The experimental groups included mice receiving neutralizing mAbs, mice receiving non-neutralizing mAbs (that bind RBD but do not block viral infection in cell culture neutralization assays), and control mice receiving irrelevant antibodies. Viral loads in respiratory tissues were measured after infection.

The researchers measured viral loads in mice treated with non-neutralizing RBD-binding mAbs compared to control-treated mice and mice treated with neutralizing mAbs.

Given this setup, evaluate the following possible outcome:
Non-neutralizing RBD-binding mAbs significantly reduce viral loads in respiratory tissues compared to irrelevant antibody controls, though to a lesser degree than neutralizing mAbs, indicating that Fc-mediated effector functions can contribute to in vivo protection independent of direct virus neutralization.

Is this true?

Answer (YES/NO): NO